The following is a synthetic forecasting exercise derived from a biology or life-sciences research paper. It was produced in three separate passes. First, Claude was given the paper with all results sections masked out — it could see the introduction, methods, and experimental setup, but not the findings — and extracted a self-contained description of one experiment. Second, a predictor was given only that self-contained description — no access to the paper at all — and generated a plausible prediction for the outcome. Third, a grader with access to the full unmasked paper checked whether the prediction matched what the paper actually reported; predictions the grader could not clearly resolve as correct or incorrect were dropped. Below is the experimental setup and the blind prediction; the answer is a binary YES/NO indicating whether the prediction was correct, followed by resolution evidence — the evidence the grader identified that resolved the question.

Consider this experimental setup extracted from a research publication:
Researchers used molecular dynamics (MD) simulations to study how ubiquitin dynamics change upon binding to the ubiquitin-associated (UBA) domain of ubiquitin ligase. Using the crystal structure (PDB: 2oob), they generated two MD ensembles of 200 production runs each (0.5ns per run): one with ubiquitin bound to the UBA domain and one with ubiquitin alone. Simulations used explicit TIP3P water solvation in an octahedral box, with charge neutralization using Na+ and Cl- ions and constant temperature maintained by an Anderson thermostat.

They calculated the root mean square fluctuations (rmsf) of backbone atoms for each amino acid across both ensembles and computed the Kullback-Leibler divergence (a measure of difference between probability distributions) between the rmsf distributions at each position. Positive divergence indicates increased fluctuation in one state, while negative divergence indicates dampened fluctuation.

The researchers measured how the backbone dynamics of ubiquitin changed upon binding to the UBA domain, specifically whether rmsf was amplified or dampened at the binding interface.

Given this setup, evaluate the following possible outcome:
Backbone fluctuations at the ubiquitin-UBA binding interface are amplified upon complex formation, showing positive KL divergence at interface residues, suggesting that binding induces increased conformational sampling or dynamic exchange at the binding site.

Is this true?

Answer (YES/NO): NO